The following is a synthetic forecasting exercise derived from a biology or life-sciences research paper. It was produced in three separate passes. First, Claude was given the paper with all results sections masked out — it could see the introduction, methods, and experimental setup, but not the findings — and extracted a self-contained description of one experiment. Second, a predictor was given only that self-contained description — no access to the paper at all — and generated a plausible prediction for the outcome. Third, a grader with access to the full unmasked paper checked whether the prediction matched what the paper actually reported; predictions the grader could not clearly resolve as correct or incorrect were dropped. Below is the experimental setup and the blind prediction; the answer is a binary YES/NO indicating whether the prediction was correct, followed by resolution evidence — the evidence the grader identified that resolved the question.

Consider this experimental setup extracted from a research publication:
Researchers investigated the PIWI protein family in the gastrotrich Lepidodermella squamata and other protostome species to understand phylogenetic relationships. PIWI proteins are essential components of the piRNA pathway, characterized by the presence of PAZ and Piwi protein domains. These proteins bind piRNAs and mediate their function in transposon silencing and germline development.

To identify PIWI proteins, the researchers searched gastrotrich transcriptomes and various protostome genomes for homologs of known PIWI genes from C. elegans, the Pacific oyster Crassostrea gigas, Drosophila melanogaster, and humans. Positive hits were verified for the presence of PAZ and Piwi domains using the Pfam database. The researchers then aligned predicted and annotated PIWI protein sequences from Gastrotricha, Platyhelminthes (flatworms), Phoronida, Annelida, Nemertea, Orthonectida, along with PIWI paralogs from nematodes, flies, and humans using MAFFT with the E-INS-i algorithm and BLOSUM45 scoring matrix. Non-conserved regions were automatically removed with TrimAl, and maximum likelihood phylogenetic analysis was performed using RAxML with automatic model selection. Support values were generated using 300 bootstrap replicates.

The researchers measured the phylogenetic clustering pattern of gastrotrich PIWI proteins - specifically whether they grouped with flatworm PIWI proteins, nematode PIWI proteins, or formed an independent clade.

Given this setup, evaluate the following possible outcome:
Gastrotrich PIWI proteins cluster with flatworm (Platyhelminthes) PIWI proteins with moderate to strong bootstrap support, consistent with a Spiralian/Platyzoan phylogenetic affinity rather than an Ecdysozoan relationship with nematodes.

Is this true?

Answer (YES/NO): NO